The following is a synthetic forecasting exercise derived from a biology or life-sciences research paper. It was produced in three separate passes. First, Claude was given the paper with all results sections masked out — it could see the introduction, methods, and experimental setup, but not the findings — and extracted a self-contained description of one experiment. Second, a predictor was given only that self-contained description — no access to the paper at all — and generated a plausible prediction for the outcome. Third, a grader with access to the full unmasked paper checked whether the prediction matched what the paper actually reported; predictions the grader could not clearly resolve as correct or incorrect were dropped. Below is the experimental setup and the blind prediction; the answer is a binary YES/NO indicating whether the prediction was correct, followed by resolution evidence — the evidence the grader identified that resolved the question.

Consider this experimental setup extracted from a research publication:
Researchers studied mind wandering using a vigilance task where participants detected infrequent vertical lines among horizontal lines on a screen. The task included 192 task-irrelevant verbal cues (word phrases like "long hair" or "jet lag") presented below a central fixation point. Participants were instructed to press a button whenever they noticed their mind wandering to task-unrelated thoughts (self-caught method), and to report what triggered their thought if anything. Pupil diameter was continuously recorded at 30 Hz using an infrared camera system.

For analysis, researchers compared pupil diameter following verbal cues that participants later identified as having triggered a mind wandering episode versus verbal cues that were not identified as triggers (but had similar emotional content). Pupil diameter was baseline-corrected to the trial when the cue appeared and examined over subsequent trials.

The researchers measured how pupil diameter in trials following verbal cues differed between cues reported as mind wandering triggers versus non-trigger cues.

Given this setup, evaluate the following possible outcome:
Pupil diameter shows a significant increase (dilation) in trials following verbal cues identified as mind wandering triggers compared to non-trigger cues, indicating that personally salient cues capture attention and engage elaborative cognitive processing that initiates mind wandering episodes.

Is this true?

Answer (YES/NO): YES